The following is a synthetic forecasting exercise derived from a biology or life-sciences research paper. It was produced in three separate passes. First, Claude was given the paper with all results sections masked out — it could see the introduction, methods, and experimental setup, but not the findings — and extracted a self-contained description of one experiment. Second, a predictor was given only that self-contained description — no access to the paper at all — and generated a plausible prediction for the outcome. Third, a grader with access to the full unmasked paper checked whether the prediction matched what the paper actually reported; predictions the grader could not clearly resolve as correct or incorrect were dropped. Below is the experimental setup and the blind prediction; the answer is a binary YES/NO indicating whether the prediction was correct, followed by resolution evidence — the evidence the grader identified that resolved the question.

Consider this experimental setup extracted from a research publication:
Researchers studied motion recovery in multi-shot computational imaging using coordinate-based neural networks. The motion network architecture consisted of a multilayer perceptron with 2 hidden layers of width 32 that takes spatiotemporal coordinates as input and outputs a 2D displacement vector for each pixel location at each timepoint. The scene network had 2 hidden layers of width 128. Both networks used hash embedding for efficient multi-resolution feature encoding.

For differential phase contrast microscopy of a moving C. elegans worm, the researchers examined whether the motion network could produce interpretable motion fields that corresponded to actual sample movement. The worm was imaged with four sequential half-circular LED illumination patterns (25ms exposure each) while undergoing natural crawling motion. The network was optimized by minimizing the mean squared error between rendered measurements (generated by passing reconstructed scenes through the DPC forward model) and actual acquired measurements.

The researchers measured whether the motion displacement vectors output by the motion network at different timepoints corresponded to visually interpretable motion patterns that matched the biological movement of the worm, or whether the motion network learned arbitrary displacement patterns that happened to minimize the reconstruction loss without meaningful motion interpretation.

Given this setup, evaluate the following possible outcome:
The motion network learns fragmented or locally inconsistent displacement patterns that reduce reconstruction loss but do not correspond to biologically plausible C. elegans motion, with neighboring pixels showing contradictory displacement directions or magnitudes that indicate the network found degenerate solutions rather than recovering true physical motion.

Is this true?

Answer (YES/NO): NO